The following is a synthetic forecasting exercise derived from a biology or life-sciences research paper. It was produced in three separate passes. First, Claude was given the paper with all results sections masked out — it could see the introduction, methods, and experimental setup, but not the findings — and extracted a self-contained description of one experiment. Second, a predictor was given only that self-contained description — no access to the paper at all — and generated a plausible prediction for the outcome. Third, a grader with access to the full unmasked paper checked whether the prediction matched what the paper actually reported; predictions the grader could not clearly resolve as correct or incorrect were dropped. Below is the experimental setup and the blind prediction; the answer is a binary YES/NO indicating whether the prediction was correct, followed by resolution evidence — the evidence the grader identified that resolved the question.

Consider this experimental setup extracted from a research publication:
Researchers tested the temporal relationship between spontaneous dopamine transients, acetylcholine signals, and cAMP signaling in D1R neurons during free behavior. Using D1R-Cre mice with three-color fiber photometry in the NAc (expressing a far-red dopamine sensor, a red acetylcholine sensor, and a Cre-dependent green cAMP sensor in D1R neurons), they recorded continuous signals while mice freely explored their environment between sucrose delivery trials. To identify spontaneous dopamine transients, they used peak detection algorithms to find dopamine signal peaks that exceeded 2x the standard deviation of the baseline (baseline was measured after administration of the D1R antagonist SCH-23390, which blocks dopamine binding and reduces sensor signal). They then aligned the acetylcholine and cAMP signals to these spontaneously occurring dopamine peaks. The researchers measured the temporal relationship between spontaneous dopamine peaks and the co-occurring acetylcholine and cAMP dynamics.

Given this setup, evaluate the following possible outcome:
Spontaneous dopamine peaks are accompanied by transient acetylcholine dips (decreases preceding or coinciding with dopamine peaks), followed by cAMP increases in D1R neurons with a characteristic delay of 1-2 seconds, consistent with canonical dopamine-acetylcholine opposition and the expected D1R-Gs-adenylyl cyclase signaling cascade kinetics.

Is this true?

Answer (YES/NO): NO